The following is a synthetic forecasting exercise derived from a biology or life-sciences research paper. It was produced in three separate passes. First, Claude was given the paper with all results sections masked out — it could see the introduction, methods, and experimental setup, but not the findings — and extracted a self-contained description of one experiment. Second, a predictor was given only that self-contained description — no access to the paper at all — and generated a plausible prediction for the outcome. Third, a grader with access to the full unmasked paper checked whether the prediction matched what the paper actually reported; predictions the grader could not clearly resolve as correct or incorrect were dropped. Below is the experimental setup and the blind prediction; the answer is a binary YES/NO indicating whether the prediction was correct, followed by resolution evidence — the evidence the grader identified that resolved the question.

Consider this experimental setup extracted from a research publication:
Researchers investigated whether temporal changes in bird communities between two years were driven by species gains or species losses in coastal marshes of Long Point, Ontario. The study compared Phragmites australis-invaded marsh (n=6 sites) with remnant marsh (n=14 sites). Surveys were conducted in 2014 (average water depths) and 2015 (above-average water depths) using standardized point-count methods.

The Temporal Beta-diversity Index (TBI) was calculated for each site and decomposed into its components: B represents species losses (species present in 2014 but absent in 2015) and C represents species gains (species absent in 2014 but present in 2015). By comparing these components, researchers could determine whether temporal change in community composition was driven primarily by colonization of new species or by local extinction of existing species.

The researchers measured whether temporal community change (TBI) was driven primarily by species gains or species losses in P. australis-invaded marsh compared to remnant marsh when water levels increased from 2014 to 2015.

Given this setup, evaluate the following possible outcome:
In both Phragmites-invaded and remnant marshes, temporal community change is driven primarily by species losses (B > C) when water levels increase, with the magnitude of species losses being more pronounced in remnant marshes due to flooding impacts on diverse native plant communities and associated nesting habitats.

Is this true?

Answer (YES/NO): NO